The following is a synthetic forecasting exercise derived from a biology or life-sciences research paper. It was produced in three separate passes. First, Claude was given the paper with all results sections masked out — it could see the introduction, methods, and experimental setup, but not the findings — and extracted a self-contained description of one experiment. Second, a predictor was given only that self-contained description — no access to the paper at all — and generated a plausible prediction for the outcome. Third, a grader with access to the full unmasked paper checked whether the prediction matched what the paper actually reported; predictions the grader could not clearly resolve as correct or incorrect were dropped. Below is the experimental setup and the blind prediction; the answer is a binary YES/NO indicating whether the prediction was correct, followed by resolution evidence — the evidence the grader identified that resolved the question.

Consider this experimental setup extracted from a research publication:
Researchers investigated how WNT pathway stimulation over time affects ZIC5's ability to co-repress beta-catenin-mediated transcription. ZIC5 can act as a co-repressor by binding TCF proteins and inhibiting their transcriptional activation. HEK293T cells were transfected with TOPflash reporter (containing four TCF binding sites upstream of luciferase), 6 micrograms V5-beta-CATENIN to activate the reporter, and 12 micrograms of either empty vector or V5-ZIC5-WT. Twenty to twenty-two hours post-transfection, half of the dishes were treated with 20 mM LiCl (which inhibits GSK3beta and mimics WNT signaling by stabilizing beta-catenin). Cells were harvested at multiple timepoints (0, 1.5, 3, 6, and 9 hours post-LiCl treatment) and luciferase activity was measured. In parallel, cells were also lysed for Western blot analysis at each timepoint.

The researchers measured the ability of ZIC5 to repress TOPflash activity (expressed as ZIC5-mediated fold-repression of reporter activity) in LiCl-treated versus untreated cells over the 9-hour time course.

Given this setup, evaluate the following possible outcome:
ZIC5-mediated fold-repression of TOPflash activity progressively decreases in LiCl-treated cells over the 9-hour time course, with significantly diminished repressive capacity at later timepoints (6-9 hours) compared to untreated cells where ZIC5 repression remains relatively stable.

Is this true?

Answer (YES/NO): YES